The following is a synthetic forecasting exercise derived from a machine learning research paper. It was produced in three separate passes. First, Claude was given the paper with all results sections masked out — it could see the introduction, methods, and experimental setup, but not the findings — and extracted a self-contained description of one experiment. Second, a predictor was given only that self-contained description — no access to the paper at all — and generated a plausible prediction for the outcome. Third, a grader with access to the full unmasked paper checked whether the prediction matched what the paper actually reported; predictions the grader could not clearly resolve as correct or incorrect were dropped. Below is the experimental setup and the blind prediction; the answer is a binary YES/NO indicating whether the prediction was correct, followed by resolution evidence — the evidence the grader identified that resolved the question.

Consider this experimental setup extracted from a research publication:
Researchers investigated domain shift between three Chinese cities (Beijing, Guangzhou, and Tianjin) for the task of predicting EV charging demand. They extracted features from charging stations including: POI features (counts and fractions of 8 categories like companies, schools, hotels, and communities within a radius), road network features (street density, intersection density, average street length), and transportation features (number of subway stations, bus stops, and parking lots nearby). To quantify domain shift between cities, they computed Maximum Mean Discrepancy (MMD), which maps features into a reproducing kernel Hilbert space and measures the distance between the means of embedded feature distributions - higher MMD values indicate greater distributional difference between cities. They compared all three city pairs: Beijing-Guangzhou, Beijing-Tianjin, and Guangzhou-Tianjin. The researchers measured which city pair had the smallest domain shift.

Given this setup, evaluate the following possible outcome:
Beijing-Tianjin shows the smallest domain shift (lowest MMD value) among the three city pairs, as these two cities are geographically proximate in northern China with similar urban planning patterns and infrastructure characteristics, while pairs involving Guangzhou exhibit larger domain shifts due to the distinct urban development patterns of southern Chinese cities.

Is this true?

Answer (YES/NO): NO